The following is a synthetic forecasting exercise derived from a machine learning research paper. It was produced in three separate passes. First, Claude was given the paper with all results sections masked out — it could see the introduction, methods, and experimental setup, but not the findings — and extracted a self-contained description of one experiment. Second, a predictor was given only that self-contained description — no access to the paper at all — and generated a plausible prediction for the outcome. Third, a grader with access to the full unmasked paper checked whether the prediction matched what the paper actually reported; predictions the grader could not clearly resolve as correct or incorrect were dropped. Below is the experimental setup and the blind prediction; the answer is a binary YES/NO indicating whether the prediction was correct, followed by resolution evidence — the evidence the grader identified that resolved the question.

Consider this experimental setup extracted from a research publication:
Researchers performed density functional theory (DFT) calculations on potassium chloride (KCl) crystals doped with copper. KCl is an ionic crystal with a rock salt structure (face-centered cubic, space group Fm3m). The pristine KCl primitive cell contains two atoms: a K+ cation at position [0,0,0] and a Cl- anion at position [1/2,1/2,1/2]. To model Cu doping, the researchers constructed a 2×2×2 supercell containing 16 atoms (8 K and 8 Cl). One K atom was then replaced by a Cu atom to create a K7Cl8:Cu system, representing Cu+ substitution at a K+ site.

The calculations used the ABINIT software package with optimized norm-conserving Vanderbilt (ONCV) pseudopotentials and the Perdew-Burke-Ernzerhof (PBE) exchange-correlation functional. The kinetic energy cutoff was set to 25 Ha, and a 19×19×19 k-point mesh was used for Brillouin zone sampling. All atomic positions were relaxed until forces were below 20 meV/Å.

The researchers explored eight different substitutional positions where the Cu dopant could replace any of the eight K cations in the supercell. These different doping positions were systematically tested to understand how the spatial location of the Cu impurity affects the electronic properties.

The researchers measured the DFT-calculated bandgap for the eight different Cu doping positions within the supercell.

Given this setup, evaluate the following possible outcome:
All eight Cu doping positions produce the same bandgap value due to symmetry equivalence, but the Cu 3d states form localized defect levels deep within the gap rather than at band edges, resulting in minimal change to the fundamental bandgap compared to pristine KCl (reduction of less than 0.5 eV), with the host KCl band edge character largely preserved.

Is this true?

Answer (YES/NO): NO